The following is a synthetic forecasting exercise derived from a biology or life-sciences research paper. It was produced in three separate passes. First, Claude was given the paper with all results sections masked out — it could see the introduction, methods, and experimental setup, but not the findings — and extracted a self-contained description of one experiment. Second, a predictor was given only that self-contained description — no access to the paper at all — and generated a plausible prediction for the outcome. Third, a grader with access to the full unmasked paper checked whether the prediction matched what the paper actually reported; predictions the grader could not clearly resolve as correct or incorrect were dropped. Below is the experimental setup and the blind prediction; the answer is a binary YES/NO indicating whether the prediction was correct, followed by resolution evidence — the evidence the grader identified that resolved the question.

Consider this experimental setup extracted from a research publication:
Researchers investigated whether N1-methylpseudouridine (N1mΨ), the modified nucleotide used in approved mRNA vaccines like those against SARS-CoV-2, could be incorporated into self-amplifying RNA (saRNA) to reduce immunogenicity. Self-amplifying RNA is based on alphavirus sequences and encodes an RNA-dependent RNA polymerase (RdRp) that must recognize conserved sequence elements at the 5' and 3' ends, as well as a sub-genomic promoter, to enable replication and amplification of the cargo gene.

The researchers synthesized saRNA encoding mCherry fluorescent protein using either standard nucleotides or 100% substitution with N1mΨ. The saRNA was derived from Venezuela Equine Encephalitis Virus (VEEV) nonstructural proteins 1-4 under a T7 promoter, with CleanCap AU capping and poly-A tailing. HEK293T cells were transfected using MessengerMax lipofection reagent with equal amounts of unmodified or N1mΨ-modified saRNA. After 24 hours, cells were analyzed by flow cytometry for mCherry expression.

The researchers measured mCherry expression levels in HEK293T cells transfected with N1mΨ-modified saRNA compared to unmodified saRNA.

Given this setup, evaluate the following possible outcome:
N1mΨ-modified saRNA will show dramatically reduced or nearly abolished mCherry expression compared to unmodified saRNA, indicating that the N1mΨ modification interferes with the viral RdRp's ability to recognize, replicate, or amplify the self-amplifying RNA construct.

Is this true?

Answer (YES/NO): YES